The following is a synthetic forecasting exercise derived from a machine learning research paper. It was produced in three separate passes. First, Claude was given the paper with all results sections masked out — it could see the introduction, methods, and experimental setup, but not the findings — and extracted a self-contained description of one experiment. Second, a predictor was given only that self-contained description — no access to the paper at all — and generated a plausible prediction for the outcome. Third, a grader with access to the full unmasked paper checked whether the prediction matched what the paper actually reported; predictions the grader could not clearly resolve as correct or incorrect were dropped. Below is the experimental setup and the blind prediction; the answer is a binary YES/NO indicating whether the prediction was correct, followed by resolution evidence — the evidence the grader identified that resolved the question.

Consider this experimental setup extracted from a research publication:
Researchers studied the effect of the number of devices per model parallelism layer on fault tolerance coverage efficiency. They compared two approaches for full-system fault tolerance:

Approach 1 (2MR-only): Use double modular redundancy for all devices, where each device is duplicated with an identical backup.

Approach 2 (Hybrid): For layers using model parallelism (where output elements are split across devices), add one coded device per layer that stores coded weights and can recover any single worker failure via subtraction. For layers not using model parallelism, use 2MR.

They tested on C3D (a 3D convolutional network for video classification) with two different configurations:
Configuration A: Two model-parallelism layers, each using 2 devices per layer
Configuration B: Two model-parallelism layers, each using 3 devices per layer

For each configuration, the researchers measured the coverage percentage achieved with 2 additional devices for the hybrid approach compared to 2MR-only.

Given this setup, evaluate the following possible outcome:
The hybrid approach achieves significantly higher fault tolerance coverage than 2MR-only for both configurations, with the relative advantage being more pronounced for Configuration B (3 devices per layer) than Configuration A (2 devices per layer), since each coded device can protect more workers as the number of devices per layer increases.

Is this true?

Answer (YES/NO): YES